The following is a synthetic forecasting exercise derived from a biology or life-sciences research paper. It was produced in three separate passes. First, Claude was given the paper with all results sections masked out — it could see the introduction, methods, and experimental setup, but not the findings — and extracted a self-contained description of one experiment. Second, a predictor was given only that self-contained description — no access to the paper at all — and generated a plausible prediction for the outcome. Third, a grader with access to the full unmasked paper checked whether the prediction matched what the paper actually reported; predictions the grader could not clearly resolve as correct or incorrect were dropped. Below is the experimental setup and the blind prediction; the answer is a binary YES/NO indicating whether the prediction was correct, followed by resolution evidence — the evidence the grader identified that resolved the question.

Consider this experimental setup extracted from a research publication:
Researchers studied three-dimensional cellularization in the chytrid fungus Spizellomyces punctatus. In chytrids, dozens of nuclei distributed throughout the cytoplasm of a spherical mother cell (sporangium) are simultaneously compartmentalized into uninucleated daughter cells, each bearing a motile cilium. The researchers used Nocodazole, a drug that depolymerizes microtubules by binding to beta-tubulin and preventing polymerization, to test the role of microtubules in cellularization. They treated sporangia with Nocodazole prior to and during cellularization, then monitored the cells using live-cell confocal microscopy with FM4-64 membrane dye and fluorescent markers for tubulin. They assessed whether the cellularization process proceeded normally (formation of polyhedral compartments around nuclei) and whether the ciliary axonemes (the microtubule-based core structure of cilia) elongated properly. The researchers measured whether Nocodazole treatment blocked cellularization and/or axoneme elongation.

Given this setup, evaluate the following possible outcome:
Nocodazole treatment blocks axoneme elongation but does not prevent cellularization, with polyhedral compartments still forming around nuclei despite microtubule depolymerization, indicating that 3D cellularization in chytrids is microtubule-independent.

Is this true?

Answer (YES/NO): YES